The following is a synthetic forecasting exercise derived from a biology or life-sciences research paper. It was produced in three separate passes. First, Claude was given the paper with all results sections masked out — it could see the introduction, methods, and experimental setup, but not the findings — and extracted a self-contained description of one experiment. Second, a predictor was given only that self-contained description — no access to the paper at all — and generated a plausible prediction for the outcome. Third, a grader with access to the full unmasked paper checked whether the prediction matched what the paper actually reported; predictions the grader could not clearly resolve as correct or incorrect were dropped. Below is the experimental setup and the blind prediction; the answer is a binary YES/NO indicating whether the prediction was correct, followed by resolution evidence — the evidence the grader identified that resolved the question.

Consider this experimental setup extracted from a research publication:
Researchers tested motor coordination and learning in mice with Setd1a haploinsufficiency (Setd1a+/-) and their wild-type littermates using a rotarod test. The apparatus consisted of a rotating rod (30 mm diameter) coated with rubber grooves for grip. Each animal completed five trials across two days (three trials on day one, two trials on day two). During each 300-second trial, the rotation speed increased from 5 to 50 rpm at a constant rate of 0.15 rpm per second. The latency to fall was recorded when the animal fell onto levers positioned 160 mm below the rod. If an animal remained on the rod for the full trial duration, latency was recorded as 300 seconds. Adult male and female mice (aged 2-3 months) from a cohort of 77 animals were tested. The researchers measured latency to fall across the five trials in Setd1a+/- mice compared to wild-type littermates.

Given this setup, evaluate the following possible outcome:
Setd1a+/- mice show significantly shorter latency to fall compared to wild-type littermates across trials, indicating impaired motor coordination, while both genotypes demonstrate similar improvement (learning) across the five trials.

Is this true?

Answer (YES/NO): NO